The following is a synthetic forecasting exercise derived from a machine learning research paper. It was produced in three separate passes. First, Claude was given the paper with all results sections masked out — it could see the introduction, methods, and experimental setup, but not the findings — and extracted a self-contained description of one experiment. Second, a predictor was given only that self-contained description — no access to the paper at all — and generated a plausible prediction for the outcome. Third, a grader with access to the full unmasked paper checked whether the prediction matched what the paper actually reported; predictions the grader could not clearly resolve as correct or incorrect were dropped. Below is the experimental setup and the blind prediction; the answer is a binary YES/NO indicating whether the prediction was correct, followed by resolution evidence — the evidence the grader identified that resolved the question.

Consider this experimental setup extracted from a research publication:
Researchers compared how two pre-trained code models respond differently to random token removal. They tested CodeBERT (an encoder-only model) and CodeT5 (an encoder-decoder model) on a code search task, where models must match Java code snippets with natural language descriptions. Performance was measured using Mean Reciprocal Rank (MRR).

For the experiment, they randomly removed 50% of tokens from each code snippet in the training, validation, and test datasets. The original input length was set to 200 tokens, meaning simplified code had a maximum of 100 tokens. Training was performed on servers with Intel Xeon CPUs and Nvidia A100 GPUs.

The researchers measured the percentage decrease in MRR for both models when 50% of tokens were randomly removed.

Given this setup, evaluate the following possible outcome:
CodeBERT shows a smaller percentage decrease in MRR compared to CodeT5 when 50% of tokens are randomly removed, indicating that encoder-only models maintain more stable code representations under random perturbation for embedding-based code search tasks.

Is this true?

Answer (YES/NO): NO